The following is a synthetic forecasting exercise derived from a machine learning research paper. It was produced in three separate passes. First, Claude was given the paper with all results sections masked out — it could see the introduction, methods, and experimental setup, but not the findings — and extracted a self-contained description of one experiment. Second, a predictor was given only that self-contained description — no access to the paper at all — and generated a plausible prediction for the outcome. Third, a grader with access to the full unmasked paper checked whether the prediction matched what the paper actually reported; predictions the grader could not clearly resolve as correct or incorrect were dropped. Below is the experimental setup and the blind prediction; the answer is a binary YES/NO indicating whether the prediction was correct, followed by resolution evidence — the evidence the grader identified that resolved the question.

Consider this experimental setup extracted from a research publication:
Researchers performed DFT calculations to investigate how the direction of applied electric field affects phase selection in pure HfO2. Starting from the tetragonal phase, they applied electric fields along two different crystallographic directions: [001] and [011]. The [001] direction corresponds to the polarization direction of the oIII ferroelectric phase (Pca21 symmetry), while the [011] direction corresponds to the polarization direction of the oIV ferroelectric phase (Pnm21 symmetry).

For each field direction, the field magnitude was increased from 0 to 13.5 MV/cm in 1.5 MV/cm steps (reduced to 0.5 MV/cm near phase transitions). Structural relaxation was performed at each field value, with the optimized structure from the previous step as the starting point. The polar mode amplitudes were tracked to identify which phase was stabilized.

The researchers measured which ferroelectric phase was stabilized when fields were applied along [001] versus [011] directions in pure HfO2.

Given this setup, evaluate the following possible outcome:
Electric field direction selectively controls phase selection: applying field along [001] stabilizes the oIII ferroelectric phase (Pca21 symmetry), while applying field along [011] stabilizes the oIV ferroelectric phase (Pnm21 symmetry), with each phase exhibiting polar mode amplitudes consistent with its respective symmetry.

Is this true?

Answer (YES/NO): YES